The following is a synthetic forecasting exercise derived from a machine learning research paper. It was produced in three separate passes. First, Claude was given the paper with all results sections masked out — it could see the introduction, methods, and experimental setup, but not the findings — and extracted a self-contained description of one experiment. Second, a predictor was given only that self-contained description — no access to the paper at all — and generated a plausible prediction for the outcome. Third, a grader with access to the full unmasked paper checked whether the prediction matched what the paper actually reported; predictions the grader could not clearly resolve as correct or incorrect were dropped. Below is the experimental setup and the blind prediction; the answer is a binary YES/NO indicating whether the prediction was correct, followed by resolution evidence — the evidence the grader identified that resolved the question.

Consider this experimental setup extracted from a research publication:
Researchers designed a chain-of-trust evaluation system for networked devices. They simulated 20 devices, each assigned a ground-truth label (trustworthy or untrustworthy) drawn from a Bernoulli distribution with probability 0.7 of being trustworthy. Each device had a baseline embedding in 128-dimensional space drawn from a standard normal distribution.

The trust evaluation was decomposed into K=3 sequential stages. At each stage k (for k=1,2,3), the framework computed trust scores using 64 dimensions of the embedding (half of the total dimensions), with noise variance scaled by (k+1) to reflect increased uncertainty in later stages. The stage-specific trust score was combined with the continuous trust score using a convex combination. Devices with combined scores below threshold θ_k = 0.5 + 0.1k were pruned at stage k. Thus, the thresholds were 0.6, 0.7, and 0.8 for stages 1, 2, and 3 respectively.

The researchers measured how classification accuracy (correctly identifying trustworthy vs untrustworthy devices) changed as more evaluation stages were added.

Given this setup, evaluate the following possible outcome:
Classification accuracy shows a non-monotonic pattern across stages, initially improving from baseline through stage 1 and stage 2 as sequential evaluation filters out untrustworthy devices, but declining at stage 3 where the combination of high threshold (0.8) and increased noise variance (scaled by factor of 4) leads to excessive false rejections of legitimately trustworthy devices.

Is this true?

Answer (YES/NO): NO